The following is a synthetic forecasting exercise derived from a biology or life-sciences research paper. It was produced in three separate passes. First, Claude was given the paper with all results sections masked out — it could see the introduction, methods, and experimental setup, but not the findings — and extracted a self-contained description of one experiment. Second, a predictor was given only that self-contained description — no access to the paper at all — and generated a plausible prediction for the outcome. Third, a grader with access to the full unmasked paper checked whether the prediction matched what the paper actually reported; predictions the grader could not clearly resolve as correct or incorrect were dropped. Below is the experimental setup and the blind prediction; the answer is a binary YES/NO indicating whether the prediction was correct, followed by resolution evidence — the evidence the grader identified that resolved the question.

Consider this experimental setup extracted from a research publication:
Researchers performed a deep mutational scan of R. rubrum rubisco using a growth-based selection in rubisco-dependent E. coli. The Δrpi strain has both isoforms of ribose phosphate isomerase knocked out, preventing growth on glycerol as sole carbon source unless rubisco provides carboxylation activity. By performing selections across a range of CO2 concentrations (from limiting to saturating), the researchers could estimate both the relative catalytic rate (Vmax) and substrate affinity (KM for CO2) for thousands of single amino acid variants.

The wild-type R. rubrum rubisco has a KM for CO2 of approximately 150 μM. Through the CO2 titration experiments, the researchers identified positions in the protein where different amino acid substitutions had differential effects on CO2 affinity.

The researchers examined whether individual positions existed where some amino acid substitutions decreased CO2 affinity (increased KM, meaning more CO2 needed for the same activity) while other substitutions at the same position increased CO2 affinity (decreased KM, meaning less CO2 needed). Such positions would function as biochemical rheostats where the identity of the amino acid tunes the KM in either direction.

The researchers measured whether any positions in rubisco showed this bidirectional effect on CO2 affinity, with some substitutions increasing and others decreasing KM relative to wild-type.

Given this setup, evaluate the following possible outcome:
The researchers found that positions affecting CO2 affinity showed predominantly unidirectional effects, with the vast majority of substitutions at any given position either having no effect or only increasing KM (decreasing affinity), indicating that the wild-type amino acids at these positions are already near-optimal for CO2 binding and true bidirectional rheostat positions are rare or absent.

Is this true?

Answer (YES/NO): NO